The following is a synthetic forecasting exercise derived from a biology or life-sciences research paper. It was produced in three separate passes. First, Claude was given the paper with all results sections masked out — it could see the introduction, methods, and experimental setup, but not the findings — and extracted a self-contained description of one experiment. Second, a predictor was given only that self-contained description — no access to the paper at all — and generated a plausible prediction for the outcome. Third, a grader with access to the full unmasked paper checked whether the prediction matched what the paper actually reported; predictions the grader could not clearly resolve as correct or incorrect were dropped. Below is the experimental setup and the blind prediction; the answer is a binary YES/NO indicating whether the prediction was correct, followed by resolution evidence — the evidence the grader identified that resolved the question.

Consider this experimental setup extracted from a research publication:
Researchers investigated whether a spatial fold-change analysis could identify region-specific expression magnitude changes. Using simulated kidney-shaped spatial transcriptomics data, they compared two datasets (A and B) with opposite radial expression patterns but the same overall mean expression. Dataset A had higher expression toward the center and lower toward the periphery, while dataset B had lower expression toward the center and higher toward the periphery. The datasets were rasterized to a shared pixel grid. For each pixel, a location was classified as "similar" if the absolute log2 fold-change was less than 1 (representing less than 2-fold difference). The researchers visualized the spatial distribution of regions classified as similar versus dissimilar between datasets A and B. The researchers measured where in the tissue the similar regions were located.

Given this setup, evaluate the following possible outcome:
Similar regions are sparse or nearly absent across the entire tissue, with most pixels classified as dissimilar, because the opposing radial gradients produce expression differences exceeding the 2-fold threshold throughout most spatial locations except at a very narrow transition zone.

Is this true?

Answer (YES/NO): NO